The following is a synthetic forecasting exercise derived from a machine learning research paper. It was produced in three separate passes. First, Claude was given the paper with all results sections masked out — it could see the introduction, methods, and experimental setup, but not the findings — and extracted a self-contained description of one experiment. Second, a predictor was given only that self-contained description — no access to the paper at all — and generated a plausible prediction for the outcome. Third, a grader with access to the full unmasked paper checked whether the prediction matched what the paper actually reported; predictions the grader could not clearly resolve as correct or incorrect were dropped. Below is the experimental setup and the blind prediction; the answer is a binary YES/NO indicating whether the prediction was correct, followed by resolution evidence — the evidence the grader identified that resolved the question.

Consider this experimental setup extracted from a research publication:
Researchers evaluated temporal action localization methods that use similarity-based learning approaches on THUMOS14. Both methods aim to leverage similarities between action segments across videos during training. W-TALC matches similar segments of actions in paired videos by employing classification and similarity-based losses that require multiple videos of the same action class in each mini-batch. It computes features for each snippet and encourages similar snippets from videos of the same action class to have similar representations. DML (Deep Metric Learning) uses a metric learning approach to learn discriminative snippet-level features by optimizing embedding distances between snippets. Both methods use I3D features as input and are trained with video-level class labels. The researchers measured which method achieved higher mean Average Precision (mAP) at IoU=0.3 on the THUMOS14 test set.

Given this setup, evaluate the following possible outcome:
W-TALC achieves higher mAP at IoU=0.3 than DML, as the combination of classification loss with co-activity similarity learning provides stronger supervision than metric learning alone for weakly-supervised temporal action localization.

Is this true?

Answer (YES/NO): NO